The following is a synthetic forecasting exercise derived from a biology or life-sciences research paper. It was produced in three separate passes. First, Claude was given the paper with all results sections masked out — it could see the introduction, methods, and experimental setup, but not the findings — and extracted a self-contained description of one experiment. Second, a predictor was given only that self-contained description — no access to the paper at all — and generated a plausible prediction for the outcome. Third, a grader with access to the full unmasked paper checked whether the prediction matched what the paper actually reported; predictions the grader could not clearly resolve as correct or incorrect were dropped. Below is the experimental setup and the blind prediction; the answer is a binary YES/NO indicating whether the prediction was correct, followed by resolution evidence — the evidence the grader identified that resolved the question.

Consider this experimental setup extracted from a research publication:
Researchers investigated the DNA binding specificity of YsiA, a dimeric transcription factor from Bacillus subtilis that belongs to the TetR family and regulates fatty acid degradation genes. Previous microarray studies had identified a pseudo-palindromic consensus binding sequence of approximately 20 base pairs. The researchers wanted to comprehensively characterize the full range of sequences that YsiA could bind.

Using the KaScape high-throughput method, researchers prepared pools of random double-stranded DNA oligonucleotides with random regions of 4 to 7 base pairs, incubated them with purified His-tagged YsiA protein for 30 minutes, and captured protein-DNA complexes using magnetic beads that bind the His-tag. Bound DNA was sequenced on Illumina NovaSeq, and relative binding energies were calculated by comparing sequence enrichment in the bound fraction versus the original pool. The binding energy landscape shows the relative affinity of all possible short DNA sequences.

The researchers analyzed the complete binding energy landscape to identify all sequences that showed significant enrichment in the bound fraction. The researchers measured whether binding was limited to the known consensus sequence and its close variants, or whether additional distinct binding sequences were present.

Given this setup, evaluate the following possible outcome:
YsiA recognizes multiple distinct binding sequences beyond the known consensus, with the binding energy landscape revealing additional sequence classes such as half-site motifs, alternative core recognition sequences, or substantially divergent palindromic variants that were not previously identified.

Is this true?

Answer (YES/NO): YES